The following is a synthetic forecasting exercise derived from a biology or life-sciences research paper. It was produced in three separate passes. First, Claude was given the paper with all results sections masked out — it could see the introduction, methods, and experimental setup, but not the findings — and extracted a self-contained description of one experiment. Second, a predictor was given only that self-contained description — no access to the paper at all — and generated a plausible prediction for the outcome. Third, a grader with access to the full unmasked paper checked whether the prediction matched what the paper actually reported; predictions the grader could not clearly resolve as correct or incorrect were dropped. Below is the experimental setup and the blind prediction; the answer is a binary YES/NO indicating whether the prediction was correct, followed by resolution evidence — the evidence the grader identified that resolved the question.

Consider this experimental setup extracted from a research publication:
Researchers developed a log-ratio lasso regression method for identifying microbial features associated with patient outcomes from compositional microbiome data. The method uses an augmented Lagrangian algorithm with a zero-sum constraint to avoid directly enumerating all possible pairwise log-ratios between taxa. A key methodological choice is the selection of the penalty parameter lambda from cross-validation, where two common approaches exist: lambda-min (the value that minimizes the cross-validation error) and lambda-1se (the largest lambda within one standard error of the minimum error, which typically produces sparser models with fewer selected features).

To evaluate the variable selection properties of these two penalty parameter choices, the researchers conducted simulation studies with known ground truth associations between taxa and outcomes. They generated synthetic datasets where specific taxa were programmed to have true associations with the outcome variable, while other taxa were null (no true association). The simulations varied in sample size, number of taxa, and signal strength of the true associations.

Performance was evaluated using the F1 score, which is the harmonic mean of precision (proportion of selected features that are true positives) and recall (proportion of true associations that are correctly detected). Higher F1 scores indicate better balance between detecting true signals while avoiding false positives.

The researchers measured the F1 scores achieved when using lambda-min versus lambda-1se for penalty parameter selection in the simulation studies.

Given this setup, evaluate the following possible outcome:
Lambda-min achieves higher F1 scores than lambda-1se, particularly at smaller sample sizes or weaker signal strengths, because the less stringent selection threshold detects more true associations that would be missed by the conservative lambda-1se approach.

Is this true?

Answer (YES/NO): YES